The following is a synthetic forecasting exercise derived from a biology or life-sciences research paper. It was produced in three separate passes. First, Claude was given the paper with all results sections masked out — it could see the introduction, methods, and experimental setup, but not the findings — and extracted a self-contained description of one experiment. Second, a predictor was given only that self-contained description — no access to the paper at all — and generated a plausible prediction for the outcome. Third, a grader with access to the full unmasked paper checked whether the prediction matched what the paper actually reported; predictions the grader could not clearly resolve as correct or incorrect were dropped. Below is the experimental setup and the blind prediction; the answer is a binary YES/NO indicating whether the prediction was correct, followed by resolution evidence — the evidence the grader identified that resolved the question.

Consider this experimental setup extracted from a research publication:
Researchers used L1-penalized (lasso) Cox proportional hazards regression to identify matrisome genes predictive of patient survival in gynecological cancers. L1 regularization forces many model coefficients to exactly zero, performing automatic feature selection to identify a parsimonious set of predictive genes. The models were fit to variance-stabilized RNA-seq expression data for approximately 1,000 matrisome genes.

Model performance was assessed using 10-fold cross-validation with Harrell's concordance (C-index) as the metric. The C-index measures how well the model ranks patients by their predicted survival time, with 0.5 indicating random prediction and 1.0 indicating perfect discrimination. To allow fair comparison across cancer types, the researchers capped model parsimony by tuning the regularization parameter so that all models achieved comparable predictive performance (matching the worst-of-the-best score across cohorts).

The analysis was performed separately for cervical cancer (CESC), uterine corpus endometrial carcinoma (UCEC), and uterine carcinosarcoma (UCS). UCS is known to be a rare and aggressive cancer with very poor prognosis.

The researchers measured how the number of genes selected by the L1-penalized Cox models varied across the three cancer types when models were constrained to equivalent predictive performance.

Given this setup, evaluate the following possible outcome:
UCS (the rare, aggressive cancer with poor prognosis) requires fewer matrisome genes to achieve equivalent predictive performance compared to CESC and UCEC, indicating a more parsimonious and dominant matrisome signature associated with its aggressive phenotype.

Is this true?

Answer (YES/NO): NO